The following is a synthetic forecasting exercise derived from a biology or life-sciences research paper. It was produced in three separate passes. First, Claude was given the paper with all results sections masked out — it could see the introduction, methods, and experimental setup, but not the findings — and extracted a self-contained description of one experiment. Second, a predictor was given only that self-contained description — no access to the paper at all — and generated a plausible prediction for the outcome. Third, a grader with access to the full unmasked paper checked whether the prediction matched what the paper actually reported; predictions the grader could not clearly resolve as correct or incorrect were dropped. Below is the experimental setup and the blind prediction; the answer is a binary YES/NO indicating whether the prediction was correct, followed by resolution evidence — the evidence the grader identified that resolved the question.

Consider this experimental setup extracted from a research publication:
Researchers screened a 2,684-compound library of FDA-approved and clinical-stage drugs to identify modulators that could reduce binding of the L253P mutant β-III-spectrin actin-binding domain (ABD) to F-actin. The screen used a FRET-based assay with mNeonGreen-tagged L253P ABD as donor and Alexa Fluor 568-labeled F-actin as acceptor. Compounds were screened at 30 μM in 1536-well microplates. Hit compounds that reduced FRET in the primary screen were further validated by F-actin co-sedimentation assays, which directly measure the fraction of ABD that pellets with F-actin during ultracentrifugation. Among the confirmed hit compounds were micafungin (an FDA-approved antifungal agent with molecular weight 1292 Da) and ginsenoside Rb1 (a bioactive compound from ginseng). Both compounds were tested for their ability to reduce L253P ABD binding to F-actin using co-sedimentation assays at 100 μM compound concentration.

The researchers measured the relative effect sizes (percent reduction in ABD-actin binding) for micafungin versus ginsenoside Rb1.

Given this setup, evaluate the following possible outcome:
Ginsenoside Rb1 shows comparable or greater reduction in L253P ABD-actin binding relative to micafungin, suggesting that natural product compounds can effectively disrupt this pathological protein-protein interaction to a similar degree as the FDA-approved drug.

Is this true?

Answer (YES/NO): NO